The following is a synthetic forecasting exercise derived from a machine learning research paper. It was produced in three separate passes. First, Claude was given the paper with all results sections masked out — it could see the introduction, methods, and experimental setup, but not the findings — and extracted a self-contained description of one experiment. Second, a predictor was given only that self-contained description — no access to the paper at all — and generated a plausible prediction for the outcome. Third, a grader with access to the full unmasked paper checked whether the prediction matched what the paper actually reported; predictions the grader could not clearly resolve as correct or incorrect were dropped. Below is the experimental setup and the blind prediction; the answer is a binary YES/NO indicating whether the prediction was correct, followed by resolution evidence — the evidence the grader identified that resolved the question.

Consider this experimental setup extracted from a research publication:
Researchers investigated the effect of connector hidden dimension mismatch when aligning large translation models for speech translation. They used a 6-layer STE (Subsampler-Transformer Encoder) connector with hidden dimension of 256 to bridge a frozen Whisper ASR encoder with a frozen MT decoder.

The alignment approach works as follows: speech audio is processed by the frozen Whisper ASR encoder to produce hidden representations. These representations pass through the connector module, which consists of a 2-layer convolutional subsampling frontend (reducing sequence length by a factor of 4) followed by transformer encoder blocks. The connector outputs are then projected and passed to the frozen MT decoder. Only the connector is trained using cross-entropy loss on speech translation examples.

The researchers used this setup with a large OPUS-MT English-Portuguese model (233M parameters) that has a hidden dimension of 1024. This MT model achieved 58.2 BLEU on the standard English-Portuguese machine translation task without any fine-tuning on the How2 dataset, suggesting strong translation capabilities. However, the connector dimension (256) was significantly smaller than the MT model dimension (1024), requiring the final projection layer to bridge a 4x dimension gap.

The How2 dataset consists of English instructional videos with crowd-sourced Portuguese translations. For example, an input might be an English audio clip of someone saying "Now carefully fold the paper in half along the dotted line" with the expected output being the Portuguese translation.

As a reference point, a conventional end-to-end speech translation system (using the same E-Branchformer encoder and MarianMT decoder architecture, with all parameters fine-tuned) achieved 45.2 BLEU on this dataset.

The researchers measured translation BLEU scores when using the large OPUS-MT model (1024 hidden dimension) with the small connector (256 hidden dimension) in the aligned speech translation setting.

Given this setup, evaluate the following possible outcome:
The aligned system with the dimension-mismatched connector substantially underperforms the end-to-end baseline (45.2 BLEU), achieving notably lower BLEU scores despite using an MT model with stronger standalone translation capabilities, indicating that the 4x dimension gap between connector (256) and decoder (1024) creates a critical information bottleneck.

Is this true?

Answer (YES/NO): NO